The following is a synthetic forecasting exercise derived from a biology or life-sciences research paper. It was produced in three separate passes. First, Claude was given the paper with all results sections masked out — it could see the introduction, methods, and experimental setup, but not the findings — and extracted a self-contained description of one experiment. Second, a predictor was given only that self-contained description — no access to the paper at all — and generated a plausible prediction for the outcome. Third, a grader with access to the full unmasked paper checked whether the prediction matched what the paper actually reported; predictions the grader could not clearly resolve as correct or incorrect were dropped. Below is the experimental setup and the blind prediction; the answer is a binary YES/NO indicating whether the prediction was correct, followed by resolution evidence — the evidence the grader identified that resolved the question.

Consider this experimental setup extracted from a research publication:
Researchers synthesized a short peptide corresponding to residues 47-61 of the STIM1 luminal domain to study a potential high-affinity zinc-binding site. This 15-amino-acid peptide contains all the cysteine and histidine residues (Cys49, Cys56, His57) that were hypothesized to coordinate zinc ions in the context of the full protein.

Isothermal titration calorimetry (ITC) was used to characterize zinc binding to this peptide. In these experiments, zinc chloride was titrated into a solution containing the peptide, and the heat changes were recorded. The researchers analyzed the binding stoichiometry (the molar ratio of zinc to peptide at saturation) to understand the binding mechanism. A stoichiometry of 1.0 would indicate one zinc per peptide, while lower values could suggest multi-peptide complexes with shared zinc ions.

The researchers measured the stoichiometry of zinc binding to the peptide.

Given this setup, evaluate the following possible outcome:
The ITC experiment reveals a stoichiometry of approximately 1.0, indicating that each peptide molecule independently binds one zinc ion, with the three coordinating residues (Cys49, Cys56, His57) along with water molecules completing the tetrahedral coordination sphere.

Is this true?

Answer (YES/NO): NO